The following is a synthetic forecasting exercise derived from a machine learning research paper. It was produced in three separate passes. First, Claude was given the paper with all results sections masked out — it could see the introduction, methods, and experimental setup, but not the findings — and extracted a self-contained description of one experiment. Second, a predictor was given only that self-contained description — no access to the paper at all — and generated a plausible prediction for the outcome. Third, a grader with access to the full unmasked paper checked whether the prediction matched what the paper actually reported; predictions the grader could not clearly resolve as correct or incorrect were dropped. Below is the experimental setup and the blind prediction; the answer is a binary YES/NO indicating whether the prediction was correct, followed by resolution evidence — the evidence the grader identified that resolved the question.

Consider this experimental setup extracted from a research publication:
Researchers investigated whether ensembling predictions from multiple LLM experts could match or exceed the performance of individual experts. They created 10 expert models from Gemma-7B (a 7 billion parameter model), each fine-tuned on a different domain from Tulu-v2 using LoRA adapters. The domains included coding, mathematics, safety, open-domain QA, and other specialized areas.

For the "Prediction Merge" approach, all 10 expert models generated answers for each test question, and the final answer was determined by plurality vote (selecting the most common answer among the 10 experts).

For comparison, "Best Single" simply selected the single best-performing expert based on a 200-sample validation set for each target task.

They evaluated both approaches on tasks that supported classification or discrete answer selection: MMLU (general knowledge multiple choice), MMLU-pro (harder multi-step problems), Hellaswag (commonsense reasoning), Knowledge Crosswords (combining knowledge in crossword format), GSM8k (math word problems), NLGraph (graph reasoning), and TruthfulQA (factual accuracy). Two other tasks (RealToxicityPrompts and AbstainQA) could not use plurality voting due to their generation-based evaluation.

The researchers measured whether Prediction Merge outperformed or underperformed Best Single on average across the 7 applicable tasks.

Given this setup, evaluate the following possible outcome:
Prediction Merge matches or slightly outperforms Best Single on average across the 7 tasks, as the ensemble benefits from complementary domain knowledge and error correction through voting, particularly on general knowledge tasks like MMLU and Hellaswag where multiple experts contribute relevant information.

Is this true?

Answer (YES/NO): NO